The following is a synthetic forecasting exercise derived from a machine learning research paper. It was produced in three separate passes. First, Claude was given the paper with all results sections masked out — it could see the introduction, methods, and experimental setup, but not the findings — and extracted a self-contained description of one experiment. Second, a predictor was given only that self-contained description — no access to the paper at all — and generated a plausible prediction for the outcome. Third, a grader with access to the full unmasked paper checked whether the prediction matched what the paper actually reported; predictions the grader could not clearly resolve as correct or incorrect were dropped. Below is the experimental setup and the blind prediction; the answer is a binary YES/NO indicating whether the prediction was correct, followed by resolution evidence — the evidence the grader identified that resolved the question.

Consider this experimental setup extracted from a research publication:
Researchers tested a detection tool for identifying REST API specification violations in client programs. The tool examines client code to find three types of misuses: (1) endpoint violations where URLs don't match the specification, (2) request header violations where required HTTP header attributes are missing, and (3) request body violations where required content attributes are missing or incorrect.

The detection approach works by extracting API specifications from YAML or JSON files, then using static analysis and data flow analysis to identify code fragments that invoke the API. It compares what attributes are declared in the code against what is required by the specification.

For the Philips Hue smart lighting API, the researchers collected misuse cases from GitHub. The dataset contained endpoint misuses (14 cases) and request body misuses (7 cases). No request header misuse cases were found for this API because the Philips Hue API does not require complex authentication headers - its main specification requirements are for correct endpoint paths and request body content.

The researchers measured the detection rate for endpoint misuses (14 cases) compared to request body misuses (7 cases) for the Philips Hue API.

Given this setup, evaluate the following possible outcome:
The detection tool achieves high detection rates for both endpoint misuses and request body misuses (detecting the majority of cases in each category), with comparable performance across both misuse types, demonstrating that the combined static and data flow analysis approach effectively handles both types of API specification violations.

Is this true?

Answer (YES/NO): NO